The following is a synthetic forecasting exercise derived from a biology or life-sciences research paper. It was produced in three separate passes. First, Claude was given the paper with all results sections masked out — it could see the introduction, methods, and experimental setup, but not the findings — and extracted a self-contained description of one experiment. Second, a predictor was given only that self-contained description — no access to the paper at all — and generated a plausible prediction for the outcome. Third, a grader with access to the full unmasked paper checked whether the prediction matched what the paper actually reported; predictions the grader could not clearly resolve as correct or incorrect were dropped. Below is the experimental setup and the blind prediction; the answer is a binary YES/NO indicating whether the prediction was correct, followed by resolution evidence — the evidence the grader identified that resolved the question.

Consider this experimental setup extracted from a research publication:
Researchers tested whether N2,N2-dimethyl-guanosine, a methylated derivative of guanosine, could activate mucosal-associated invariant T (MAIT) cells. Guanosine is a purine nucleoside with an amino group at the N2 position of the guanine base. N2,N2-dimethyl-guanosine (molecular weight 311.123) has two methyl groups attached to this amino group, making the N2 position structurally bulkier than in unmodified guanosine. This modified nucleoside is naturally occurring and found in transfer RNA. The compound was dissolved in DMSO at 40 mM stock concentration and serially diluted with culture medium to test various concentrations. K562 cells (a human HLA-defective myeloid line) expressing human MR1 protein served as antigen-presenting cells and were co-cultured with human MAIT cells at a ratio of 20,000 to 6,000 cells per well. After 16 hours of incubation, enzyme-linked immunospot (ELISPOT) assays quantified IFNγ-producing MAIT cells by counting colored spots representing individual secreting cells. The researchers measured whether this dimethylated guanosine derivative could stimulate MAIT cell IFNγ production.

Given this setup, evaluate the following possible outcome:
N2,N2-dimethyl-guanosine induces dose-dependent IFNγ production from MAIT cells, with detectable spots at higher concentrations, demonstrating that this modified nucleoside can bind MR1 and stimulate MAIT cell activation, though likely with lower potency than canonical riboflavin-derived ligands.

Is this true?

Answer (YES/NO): NO